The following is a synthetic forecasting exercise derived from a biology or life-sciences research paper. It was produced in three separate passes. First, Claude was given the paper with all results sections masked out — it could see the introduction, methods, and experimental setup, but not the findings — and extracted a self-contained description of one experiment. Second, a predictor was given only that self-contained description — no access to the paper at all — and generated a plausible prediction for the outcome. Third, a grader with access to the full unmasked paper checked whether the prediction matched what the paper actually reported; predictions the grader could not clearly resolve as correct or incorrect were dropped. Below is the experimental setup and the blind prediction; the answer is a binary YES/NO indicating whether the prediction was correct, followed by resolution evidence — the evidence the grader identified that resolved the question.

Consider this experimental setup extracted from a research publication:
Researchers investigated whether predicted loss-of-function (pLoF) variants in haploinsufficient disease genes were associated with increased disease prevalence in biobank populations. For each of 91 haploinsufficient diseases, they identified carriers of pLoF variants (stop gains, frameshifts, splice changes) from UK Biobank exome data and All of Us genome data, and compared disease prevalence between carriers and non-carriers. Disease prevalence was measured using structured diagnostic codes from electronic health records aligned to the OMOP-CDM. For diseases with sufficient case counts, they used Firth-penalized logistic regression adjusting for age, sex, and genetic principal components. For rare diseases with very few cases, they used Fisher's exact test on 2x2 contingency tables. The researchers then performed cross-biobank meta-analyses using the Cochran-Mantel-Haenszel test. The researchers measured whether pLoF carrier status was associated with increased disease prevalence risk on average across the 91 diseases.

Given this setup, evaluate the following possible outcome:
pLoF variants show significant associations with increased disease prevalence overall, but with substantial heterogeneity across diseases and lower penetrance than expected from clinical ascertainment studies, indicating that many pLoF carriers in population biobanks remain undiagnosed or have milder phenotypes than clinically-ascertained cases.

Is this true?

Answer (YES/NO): YES